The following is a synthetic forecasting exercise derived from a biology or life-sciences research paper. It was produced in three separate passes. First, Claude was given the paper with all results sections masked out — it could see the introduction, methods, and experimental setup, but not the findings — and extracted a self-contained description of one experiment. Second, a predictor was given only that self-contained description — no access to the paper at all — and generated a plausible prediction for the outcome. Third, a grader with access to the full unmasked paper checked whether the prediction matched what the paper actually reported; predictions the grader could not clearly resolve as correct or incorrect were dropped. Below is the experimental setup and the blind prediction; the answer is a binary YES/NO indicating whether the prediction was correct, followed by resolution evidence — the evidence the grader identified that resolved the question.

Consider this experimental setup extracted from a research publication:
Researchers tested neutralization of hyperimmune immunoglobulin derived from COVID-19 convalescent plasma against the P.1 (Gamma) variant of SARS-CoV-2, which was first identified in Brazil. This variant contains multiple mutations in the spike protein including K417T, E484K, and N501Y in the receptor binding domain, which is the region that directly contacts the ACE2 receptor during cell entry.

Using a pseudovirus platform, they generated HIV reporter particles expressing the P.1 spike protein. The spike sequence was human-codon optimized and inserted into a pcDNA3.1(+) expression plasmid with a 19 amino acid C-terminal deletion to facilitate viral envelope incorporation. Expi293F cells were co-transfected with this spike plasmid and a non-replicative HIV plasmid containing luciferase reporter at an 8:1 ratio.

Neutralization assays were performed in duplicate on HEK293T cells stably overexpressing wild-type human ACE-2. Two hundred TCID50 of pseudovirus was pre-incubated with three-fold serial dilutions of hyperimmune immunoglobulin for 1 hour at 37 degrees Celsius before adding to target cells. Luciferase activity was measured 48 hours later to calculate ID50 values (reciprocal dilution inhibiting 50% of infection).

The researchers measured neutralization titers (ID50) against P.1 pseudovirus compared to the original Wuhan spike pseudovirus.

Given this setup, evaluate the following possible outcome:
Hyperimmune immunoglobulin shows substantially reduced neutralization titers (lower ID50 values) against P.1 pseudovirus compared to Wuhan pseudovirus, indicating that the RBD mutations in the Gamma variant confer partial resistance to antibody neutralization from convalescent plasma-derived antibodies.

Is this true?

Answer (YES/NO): NO